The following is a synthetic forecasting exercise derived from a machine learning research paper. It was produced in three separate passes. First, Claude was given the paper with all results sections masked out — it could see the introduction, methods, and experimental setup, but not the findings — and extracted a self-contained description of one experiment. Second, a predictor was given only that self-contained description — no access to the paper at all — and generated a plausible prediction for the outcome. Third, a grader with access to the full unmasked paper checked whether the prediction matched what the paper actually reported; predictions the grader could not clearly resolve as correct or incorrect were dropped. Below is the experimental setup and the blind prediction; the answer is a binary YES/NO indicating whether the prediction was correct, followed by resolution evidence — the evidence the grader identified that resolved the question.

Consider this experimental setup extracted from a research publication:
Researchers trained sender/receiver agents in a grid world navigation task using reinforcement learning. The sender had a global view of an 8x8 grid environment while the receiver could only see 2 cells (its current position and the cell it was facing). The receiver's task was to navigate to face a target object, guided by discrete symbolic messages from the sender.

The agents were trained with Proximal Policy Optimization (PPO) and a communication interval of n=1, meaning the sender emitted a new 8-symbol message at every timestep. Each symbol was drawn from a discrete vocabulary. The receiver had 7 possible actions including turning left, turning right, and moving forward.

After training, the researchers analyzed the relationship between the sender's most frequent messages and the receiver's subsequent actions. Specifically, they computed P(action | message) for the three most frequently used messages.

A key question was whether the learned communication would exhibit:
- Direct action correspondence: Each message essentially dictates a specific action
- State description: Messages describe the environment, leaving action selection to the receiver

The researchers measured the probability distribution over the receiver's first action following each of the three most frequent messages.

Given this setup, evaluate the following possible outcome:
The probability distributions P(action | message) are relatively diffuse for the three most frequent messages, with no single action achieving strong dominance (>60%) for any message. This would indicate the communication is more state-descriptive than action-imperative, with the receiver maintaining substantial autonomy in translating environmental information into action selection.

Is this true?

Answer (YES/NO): NO